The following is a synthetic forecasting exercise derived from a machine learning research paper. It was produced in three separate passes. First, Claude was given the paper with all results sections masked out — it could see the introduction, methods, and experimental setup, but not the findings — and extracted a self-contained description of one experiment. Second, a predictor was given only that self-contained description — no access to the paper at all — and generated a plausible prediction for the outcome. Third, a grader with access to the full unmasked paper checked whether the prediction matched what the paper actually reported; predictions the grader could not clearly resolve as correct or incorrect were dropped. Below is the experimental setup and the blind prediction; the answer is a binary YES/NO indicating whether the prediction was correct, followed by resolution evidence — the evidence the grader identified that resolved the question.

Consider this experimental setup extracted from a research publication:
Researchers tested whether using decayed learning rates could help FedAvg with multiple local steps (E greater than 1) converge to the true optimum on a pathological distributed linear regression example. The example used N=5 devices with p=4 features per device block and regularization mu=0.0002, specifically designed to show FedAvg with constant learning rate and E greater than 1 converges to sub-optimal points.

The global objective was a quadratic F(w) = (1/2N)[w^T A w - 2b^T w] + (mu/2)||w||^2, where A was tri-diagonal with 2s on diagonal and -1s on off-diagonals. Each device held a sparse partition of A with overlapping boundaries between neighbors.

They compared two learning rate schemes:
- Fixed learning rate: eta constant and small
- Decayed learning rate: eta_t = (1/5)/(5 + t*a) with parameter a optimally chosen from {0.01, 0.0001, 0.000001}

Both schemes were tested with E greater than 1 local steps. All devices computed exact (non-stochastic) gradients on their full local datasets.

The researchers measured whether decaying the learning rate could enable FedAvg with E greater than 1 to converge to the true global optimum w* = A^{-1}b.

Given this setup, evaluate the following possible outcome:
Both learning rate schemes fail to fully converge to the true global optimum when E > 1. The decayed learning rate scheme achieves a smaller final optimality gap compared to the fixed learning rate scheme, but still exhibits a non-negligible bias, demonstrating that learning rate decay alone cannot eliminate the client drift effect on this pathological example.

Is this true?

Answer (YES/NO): NO